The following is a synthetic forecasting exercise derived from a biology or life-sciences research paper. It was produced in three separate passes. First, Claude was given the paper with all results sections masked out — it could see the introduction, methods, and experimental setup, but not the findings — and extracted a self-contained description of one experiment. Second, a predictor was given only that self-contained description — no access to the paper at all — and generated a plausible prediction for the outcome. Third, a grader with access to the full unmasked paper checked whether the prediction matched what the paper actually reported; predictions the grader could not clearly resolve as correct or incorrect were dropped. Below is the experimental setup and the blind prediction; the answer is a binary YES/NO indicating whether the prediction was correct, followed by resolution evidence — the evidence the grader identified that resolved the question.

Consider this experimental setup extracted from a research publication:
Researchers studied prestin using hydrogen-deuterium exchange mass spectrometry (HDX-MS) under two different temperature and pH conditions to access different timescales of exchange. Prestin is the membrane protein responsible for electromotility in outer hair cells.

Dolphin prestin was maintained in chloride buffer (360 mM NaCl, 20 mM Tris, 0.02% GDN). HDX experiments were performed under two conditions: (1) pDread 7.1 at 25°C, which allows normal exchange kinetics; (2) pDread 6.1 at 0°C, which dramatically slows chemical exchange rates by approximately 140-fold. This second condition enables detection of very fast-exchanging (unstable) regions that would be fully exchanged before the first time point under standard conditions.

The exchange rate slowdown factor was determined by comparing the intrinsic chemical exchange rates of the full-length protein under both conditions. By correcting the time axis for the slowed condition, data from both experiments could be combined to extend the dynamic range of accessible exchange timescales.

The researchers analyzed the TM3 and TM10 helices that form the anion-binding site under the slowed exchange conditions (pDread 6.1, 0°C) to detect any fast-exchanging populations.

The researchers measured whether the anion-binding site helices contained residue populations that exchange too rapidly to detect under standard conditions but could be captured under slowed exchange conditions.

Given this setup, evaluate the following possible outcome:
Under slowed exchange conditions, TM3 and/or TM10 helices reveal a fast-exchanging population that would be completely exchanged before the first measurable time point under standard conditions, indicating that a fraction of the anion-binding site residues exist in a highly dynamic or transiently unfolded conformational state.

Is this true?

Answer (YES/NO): YES